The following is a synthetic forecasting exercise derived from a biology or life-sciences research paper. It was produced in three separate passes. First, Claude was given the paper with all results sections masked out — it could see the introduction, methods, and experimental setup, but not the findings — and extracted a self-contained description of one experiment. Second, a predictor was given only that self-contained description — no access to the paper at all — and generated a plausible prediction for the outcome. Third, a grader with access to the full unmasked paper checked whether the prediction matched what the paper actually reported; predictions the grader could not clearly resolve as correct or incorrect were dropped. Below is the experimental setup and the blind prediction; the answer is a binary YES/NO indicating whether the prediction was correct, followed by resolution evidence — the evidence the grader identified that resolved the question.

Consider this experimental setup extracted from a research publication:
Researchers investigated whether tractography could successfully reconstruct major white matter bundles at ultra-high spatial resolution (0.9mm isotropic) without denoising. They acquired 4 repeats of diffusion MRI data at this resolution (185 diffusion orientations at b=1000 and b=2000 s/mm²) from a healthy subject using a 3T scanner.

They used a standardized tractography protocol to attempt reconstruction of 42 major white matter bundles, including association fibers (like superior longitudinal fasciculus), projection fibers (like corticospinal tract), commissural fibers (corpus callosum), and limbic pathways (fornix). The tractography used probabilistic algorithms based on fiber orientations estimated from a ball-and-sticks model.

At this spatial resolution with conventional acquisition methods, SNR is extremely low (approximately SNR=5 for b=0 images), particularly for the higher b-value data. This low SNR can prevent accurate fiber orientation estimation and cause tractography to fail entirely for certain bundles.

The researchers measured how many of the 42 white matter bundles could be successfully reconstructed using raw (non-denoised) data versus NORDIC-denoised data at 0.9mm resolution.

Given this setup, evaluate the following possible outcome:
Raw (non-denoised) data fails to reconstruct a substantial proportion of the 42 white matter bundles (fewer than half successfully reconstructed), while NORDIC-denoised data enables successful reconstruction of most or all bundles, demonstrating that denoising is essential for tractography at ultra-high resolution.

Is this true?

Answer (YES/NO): NO